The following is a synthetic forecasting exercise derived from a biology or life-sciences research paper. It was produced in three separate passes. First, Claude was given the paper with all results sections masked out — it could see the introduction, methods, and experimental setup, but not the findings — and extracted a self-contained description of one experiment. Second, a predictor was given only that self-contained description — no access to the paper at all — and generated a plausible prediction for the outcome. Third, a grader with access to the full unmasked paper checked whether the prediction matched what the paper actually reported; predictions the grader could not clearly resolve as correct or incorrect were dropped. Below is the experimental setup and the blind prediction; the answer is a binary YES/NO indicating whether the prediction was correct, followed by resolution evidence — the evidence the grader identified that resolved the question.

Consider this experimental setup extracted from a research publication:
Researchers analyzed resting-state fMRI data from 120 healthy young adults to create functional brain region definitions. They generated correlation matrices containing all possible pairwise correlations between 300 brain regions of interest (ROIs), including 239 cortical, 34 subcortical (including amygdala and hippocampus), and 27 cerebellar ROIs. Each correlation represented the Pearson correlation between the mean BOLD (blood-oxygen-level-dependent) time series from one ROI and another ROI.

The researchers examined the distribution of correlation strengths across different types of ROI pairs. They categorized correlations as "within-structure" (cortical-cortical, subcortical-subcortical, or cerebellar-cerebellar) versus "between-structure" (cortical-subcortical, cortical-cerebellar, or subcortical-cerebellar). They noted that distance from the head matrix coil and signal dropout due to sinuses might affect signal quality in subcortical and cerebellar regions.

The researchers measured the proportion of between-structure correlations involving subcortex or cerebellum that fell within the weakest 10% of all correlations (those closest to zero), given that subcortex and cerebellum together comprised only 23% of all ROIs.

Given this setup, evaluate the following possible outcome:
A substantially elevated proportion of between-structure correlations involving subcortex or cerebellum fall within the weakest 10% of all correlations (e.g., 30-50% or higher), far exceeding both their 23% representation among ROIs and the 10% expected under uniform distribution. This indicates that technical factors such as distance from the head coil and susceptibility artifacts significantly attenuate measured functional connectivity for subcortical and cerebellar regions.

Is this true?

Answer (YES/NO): YES